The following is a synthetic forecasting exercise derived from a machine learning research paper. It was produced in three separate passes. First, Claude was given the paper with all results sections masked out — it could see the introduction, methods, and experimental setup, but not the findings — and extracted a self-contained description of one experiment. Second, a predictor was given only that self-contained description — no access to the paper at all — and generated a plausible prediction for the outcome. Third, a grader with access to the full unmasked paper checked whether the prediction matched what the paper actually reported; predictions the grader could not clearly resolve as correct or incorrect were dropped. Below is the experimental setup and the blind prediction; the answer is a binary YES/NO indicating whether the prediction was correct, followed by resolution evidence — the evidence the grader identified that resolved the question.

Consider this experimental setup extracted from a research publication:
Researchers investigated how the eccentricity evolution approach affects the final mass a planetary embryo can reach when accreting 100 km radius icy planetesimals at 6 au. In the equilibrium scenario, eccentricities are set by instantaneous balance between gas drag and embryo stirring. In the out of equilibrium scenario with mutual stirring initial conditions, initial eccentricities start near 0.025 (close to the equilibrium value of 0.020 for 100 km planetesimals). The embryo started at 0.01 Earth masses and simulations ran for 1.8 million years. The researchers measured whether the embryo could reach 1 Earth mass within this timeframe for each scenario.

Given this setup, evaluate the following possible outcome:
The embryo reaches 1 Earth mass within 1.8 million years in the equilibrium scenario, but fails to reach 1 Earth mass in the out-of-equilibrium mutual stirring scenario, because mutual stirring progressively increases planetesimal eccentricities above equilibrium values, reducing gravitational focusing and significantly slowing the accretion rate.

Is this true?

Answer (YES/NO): NO